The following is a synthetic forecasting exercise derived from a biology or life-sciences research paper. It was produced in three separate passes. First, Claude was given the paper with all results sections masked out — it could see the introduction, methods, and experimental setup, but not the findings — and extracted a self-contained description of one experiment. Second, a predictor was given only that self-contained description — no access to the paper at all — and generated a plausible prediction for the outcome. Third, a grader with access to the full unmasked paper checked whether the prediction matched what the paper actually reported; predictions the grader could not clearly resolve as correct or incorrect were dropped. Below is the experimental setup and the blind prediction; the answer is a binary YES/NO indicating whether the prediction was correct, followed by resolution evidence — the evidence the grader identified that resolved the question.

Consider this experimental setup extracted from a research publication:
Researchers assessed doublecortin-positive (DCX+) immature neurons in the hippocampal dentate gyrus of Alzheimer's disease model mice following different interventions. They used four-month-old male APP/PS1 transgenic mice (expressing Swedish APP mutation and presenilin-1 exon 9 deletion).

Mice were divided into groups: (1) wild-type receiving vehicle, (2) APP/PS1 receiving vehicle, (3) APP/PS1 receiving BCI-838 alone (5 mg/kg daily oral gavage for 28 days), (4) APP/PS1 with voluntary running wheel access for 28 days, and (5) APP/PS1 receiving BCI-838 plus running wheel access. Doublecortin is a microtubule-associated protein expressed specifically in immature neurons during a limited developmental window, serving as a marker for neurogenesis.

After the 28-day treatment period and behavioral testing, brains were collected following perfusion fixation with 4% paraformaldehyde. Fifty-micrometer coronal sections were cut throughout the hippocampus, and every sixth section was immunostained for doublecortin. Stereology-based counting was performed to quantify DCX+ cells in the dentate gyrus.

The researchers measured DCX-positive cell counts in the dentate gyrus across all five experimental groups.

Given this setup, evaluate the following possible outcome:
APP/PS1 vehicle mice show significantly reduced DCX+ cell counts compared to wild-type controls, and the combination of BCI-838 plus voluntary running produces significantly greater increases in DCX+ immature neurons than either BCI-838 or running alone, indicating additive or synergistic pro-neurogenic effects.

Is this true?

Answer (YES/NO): NO